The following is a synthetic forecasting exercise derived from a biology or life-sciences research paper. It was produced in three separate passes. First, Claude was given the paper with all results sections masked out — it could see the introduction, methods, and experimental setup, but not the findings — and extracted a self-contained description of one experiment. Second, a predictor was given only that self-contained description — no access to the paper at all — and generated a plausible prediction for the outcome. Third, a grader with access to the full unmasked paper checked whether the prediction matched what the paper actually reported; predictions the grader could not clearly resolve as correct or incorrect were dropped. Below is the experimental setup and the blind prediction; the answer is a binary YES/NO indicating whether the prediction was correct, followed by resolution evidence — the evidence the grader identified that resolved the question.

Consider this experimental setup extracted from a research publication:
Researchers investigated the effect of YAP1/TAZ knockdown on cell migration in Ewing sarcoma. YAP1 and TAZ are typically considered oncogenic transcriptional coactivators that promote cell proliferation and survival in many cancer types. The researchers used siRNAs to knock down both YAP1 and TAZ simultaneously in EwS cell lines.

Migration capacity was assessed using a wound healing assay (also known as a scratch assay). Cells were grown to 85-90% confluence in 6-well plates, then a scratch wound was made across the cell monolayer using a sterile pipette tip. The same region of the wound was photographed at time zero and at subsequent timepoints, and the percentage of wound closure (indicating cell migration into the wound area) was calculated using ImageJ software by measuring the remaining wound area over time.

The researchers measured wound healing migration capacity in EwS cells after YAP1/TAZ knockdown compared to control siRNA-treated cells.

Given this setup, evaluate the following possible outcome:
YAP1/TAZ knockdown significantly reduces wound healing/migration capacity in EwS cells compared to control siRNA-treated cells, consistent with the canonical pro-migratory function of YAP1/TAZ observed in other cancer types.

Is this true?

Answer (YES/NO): NO